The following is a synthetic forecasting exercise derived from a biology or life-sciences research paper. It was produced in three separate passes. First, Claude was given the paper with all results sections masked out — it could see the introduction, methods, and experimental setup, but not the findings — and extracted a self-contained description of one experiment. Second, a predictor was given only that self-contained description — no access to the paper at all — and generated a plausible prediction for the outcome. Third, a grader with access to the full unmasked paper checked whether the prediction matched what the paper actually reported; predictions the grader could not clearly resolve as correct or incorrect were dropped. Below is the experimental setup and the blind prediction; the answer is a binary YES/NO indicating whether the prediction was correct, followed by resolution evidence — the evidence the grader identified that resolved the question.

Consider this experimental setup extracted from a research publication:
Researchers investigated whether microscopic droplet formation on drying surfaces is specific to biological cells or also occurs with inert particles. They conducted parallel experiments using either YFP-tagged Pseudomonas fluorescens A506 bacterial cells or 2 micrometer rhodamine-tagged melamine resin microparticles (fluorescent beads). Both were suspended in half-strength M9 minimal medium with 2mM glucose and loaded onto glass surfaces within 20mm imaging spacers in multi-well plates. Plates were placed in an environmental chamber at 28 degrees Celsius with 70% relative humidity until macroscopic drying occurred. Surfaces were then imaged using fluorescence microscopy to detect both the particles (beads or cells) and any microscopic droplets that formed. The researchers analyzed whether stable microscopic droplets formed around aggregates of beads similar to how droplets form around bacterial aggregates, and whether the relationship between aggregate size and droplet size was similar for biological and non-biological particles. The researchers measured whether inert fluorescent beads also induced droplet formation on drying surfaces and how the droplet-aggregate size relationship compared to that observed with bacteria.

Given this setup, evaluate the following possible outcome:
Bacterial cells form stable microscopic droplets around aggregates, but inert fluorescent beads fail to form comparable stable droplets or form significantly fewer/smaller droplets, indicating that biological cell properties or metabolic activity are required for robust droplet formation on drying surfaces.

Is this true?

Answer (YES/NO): NO